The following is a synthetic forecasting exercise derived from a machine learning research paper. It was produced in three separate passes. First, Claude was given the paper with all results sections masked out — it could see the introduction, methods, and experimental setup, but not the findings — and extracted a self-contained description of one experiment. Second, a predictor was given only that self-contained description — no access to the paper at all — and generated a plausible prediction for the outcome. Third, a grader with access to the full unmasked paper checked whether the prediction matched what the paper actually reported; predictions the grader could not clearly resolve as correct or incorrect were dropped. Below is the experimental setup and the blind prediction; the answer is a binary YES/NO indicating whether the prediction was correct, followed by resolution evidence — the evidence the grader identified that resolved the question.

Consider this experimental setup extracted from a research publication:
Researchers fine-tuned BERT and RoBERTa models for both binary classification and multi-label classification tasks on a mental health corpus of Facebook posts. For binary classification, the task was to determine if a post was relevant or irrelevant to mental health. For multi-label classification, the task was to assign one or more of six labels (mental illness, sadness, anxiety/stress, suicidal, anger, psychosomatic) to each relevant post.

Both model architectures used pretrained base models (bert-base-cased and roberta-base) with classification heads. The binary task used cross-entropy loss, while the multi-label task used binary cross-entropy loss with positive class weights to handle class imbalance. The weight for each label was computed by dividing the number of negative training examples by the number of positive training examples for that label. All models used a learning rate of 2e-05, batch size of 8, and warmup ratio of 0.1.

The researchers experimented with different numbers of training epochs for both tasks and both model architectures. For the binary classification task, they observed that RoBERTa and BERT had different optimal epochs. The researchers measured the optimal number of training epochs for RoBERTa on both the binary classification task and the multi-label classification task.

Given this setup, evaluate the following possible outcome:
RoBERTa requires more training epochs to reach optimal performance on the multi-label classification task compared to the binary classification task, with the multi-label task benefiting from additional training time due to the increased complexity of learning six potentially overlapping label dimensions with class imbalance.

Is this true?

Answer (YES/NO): YES